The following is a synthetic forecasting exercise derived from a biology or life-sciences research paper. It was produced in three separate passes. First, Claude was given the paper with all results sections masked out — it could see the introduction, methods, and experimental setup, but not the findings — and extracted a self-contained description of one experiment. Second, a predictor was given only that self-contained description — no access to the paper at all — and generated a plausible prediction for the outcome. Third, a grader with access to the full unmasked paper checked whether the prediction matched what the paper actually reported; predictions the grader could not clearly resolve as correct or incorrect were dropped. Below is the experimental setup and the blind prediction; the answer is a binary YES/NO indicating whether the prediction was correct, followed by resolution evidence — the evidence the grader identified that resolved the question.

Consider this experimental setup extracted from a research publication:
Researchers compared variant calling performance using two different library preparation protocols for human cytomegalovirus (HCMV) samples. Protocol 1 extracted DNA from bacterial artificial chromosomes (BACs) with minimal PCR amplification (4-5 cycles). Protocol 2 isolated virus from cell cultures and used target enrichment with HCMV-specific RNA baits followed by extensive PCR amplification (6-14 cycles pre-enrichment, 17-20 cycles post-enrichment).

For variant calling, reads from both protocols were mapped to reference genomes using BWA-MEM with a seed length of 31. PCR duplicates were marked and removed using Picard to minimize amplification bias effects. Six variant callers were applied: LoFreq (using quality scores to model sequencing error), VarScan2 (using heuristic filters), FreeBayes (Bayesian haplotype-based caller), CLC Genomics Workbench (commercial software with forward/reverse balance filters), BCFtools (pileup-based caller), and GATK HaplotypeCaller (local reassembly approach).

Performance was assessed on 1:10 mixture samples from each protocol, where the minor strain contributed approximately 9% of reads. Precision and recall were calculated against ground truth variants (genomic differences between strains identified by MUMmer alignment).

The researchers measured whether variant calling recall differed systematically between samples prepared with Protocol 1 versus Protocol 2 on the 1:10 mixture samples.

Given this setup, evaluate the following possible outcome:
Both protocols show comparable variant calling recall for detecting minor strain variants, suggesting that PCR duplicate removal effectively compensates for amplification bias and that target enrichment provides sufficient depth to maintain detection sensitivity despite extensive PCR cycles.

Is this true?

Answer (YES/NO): NO